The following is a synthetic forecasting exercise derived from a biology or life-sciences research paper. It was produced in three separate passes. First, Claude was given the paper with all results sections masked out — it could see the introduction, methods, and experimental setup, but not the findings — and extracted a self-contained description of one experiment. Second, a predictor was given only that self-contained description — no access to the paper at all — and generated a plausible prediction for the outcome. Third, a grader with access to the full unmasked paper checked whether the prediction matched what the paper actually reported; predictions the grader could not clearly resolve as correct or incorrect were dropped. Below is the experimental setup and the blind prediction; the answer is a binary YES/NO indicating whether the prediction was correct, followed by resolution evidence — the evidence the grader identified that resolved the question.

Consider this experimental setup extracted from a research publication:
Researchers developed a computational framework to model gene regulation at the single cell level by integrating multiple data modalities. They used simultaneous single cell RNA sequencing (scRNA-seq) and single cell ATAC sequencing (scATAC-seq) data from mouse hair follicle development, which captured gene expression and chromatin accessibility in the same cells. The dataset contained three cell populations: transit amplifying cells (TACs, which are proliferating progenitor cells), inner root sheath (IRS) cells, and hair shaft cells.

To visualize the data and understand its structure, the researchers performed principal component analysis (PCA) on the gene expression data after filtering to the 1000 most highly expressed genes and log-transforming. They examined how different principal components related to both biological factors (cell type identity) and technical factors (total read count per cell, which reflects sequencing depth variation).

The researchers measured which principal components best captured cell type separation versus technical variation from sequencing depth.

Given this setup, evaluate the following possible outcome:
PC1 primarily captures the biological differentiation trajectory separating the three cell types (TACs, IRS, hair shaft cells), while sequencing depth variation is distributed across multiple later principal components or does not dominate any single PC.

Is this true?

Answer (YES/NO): NO